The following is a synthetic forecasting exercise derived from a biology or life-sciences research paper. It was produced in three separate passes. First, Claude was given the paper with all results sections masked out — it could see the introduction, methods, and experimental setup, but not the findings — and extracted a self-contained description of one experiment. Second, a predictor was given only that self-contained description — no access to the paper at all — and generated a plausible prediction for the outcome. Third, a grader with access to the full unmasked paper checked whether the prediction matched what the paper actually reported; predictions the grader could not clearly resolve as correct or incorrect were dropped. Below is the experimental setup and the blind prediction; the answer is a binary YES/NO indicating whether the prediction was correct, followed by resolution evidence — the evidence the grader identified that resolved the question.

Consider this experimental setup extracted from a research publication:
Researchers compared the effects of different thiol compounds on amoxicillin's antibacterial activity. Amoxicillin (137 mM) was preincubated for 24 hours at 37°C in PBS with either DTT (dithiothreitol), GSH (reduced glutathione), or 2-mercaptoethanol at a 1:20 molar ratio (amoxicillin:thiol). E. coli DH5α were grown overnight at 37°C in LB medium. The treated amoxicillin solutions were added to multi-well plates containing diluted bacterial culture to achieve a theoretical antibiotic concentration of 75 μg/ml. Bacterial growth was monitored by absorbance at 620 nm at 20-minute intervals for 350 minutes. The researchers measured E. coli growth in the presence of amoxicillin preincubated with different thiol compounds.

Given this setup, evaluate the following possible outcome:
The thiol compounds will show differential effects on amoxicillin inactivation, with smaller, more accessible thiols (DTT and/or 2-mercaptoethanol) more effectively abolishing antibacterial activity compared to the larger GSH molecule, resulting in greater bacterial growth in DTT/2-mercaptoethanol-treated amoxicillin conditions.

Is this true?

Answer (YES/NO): NO